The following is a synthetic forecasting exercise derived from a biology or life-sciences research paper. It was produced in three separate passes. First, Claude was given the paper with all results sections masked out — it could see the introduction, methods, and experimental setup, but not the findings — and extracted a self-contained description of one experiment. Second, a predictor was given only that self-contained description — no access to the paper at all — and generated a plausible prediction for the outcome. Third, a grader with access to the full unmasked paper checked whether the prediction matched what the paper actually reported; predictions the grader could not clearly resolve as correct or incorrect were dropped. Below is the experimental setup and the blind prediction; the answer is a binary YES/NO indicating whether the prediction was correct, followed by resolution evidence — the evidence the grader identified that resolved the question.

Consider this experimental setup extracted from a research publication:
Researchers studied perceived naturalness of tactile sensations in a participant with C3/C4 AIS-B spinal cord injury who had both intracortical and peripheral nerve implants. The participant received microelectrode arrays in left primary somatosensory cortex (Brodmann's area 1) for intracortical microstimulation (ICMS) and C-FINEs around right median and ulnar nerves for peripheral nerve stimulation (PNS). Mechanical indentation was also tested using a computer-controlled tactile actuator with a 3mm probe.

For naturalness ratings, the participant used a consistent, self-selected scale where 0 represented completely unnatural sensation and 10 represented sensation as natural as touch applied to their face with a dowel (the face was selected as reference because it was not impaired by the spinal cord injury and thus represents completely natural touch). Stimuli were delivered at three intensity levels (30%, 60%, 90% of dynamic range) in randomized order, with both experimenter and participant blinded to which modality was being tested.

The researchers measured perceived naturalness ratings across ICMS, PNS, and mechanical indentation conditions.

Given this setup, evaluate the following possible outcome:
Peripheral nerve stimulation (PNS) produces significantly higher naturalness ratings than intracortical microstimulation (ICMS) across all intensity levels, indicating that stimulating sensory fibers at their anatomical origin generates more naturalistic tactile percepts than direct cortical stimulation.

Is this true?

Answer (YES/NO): NO